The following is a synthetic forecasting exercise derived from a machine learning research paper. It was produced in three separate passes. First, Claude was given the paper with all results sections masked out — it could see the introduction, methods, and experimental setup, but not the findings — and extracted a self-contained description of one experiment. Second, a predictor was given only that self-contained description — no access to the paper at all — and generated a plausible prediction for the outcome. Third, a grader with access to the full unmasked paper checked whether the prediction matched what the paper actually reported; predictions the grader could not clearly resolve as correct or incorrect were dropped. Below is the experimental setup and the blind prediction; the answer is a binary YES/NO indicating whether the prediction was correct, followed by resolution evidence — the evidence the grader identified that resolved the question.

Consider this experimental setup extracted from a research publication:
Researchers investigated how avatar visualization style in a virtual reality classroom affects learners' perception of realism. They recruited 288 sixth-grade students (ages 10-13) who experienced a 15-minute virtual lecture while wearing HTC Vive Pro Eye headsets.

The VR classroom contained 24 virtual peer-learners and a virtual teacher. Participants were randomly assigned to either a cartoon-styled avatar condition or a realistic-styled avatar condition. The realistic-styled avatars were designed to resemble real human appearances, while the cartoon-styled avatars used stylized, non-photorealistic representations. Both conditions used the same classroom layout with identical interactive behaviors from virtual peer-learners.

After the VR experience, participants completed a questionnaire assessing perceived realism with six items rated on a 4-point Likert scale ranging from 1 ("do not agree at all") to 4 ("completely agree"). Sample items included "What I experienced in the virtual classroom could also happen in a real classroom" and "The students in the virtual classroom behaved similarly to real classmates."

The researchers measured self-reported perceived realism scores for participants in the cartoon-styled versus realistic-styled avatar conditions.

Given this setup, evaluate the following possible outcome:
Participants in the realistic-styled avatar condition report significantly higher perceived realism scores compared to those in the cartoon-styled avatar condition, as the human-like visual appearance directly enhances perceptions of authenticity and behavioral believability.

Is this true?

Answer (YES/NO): NO